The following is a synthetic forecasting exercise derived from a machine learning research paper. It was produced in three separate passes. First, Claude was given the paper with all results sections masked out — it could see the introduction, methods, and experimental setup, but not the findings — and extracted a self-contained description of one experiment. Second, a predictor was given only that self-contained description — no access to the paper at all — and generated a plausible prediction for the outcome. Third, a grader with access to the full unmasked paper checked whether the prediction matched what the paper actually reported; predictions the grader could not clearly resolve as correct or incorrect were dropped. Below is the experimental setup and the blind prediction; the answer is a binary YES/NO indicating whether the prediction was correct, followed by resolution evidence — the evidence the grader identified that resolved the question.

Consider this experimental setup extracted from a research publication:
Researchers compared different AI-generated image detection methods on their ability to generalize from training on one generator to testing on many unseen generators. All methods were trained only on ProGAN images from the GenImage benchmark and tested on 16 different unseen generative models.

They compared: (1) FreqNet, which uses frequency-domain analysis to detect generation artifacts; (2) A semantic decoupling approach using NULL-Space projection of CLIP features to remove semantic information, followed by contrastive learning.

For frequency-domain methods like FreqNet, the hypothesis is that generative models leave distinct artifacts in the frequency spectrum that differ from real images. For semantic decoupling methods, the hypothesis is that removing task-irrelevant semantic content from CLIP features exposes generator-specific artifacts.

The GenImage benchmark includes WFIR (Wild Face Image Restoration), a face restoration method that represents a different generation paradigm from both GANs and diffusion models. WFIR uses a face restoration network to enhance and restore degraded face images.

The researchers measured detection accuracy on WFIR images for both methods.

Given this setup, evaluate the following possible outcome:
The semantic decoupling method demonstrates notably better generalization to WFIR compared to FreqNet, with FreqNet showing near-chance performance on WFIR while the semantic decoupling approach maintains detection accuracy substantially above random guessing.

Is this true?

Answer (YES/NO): NO